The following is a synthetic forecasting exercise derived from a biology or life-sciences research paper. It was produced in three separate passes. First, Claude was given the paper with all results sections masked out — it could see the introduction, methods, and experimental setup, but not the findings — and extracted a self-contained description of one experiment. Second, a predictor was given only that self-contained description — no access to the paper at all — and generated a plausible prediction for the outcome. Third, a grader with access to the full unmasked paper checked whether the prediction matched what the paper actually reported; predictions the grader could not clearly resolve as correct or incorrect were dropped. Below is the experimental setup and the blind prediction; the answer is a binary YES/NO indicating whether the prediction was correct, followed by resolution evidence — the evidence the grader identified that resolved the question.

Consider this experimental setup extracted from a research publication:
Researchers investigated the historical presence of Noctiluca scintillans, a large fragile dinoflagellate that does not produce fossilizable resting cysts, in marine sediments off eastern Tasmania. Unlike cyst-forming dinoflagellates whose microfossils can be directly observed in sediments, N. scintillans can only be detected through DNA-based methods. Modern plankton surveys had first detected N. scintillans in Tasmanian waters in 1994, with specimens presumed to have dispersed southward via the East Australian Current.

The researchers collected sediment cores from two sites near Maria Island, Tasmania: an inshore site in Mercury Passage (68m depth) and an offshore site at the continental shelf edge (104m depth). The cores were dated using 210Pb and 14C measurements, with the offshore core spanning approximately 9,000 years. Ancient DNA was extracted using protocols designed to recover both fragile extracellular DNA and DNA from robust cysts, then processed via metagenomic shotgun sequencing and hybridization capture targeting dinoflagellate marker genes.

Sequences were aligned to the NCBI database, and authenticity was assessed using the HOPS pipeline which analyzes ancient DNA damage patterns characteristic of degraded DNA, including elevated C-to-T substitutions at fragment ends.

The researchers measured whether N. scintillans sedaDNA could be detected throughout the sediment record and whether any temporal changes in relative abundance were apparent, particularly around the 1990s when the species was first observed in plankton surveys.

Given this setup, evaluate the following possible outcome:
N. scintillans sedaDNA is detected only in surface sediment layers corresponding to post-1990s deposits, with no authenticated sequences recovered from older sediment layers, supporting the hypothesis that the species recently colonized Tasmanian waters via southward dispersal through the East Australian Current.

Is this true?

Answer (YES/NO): NO